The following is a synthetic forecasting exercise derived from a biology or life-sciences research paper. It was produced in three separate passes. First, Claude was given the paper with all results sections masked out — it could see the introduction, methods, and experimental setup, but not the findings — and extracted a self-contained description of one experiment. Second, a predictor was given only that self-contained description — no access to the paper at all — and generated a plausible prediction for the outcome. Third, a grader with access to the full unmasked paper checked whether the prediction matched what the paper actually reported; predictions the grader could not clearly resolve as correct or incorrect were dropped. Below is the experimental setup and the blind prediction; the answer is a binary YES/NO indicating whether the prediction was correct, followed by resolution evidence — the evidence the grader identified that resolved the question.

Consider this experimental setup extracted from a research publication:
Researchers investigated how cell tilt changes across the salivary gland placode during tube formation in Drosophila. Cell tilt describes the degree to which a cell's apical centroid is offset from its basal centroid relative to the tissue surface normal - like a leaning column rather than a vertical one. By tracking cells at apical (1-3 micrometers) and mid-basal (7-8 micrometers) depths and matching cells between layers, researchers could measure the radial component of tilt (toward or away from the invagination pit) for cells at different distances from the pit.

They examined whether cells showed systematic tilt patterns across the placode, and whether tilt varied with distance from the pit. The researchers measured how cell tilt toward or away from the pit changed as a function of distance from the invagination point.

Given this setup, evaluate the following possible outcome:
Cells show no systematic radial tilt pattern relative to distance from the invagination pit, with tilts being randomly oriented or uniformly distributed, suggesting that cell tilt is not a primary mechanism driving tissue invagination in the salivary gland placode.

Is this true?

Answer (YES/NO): NO